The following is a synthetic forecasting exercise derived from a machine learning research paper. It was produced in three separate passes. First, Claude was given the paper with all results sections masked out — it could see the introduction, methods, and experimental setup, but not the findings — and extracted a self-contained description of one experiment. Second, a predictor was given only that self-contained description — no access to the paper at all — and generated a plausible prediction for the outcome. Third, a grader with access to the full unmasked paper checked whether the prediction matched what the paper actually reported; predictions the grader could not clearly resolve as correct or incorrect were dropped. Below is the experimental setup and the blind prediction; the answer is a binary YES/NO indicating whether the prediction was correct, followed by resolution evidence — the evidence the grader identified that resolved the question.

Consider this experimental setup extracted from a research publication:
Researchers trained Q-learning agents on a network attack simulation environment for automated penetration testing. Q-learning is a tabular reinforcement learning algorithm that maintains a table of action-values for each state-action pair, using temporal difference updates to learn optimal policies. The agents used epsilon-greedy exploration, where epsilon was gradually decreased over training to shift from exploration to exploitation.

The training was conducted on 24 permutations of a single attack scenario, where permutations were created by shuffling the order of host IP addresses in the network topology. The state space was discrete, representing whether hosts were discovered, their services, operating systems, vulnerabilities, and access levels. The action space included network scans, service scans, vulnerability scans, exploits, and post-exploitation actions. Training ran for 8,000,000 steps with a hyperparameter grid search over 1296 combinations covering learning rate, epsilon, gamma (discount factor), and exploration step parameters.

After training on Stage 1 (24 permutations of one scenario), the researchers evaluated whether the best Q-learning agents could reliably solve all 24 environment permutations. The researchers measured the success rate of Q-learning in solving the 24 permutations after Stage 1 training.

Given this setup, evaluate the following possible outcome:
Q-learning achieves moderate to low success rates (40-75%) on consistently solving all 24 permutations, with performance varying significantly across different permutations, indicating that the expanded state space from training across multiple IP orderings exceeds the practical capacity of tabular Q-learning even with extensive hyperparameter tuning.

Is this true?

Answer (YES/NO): NO